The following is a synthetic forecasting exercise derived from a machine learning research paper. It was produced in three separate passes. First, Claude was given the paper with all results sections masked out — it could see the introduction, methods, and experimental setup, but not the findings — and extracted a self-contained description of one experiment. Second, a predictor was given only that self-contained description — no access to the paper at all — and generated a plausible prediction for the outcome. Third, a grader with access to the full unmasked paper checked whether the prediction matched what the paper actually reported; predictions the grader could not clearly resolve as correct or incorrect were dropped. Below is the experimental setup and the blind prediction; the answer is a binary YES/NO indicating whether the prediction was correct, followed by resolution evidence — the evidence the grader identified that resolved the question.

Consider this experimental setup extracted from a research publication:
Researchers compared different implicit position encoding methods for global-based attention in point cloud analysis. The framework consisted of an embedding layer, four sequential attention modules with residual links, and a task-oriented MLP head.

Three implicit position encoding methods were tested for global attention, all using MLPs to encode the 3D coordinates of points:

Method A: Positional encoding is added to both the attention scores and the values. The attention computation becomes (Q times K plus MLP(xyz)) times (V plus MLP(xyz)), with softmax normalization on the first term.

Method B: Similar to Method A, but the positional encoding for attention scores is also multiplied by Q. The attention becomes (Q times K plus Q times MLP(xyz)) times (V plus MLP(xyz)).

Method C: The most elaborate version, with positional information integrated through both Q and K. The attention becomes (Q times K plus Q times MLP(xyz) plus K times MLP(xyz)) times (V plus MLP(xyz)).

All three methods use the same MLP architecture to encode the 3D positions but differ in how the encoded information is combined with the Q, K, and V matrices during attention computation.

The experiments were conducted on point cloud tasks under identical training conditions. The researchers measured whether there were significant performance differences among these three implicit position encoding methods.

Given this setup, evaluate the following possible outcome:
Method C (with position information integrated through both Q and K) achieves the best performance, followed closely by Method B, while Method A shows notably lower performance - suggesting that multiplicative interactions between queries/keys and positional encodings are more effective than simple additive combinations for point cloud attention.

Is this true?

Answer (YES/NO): NO